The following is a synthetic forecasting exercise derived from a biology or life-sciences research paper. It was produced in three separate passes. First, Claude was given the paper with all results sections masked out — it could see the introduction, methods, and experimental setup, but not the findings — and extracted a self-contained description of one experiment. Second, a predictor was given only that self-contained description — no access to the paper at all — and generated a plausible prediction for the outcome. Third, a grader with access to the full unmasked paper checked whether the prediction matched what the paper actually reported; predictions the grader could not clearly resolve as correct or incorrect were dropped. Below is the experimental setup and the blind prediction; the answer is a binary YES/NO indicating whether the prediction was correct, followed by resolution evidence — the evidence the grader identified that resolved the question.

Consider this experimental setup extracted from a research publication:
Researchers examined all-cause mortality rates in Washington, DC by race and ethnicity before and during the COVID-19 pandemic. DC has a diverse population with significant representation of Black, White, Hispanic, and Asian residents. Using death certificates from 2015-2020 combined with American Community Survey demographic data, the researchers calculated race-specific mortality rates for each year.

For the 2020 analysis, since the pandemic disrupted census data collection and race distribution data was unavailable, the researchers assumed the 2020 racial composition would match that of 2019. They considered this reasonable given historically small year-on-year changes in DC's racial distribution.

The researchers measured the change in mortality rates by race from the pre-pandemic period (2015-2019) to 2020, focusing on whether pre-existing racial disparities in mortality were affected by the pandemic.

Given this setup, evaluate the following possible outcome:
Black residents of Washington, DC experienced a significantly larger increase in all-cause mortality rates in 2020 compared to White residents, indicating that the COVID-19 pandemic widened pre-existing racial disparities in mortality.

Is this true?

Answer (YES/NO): YES